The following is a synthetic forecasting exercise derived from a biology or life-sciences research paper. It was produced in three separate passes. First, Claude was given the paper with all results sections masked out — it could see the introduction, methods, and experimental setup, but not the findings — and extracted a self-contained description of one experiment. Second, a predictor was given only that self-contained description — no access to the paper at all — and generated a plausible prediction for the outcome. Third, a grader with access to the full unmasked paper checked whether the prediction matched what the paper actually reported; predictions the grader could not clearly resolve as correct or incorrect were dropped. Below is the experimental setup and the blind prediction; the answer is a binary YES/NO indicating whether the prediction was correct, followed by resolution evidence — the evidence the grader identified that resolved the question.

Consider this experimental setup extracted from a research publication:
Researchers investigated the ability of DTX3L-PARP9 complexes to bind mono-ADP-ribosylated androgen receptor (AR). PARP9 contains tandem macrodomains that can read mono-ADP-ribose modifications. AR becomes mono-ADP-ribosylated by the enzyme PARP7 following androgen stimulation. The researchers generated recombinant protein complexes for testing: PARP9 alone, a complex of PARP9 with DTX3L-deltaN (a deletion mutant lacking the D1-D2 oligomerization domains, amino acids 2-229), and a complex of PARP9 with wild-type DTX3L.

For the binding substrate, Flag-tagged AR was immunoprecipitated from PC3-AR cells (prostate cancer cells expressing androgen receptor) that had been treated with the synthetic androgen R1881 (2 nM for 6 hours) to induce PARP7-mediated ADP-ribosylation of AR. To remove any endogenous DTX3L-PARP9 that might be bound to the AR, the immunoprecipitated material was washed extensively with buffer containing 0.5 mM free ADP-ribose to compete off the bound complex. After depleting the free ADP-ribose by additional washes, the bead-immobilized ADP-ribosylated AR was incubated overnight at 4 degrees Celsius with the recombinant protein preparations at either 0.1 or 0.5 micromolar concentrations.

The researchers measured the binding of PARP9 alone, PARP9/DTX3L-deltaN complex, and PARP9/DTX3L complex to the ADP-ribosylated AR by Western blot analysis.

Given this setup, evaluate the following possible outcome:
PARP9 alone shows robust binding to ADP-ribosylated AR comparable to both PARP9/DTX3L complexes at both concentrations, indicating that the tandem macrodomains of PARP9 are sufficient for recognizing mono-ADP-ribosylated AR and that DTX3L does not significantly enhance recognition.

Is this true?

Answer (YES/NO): NO